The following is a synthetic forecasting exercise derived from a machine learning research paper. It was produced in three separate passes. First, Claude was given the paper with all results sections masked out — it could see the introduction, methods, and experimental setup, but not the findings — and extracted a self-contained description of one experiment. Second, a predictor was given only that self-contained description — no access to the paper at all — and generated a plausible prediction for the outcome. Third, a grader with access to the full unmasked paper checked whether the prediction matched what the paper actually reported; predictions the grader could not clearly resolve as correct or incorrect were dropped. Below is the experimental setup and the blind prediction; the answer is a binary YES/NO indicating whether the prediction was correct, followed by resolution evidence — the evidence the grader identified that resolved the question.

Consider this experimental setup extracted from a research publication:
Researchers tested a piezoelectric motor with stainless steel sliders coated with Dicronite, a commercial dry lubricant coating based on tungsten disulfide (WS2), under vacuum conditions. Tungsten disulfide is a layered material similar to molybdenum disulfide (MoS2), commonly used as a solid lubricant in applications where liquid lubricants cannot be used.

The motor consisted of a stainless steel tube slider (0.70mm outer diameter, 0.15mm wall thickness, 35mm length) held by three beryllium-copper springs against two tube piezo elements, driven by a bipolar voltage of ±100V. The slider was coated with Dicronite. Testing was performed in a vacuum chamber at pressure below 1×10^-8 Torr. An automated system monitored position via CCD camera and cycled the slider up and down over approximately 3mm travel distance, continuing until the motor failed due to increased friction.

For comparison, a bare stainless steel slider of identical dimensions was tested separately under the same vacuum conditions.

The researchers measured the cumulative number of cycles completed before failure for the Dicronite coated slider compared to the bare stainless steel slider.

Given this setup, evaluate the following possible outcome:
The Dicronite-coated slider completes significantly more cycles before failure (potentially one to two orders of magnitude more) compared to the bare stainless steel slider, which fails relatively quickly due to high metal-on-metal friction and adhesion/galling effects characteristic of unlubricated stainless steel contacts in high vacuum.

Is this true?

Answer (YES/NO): YES